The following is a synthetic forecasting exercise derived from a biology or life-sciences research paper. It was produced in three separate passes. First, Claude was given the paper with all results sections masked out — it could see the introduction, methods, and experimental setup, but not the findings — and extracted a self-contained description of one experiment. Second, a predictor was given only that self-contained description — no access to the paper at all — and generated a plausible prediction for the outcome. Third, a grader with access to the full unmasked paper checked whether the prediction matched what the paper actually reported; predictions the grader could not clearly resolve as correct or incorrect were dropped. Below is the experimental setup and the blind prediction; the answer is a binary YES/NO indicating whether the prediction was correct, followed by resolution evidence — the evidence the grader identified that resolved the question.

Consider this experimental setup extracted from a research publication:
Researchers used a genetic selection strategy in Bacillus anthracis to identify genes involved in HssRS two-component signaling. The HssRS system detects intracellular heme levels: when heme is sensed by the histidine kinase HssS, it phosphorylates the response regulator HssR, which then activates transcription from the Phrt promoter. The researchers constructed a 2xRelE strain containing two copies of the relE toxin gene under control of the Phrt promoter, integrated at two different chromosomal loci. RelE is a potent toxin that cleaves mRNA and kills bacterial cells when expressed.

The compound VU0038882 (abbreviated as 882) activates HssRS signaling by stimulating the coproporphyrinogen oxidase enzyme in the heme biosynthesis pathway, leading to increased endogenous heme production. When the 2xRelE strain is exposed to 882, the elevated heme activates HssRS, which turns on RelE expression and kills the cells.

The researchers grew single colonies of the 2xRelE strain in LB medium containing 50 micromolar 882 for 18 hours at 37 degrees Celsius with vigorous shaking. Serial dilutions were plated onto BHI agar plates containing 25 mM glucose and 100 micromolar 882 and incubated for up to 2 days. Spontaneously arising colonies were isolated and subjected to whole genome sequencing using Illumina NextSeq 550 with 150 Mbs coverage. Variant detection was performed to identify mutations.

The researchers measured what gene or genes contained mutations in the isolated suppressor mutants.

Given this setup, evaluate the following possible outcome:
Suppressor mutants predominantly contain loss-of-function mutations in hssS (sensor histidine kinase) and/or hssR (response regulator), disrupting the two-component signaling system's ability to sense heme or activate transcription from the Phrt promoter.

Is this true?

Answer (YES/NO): NO